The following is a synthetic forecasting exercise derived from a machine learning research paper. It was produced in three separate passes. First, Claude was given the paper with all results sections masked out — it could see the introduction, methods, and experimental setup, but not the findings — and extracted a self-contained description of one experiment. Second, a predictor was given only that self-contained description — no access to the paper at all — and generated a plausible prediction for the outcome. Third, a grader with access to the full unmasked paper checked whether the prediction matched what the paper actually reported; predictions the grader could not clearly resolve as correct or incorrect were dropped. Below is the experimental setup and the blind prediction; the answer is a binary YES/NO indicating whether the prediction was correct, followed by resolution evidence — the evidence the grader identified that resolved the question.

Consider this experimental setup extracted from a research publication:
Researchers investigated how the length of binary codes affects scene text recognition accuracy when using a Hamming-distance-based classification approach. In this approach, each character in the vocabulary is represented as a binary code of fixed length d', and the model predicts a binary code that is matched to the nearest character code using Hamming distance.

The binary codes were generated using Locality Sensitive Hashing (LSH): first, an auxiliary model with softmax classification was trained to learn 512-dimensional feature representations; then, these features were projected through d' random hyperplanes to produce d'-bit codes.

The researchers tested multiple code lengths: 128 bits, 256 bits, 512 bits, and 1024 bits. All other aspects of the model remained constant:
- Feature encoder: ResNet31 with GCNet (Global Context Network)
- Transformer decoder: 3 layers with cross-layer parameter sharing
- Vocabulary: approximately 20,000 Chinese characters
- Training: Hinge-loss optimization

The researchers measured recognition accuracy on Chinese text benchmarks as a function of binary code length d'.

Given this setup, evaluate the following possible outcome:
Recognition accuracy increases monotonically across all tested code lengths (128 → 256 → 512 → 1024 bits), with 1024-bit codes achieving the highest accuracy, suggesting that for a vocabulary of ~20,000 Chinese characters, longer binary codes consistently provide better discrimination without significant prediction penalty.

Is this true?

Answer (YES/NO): NO